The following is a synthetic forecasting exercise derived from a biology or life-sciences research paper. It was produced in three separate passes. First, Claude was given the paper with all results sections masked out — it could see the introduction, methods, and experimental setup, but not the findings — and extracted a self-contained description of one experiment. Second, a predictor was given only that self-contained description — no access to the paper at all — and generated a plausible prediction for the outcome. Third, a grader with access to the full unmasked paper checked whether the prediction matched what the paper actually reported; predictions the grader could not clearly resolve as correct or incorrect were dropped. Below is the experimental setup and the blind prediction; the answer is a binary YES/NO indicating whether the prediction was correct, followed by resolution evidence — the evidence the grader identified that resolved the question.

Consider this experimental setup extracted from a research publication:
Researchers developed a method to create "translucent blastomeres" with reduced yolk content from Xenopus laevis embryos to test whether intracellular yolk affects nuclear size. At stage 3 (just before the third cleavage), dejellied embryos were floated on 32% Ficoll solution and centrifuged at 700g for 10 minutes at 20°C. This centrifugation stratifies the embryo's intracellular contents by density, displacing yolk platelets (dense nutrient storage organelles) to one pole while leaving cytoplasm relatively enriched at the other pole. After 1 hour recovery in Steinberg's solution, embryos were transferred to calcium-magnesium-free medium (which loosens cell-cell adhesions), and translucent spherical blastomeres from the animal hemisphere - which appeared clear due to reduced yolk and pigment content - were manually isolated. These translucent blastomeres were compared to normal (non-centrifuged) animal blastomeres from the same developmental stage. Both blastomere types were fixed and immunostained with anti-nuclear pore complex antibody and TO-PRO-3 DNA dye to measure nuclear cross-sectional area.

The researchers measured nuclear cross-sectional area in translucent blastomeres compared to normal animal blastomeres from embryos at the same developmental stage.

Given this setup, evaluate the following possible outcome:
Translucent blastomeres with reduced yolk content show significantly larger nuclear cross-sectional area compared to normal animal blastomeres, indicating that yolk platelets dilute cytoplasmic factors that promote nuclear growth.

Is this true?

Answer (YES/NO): NO